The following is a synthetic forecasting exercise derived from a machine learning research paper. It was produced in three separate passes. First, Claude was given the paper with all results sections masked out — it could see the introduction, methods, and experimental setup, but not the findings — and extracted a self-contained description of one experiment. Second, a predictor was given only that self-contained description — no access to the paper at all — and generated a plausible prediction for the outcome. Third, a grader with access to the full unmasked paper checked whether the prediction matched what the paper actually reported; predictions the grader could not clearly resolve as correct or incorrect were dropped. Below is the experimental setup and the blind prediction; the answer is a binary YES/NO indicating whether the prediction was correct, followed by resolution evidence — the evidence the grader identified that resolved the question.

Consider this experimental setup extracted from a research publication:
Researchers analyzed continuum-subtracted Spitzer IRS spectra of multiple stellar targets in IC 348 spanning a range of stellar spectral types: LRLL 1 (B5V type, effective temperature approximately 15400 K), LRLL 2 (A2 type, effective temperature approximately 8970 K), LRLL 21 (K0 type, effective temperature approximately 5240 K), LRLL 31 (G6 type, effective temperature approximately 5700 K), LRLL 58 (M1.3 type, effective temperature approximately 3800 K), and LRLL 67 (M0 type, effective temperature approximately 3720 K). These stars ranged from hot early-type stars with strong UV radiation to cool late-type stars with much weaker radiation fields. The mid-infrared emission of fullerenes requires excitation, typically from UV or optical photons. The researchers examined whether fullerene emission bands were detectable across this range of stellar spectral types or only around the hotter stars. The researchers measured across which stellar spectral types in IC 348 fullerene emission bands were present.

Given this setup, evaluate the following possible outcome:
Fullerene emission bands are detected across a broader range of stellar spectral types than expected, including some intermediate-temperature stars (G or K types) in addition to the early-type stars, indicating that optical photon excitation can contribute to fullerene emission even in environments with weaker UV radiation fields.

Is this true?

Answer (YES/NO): NO